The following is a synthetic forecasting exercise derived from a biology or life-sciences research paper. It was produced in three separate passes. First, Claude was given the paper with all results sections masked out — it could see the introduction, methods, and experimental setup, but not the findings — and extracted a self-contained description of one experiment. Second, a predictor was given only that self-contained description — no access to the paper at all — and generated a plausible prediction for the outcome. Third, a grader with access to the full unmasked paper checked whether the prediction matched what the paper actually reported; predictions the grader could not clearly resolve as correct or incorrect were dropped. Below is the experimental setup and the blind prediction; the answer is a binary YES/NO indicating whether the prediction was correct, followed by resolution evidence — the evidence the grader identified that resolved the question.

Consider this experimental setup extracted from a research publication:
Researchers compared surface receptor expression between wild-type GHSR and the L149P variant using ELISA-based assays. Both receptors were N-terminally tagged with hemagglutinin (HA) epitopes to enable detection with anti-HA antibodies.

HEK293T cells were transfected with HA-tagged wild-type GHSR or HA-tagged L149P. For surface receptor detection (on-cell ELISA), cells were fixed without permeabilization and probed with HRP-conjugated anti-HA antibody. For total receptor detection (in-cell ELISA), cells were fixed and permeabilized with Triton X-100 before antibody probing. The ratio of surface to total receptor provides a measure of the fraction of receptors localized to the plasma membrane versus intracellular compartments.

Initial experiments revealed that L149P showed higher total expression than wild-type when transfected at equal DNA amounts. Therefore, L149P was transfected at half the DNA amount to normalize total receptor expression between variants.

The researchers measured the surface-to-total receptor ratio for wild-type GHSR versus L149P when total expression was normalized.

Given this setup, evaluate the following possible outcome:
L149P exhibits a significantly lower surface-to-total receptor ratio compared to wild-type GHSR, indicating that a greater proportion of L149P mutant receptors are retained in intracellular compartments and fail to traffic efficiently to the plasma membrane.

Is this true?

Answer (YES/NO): NO